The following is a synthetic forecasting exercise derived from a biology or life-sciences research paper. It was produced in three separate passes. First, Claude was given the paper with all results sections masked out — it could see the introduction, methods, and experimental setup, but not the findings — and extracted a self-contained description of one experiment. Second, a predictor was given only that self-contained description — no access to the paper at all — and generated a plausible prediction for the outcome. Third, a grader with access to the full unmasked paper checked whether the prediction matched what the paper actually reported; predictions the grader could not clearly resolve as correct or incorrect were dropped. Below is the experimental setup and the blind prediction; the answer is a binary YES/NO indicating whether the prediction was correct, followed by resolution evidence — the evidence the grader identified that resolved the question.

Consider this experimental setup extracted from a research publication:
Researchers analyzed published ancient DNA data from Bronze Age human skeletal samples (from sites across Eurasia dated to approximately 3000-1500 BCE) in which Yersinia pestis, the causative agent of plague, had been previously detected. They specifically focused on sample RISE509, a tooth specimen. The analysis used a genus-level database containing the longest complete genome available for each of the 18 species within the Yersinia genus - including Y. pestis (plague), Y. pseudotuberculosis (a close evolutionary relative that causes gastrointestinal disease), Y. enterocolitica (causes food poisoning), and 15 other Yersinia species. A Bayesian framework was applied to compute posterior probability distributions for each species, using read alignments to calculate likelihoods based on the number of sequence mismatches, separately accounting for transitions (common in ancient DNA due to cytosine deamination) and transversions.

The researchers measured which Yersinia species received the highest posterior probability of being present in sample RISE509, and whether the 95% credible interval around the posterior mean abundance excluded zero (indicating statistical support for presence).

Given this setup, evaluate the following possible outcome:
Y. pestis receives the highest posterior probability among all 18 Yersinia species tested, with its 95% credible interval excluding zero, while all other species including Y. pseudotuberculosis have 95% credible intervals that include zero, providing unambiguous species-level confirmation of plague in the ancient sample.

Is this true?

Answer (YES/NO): NO